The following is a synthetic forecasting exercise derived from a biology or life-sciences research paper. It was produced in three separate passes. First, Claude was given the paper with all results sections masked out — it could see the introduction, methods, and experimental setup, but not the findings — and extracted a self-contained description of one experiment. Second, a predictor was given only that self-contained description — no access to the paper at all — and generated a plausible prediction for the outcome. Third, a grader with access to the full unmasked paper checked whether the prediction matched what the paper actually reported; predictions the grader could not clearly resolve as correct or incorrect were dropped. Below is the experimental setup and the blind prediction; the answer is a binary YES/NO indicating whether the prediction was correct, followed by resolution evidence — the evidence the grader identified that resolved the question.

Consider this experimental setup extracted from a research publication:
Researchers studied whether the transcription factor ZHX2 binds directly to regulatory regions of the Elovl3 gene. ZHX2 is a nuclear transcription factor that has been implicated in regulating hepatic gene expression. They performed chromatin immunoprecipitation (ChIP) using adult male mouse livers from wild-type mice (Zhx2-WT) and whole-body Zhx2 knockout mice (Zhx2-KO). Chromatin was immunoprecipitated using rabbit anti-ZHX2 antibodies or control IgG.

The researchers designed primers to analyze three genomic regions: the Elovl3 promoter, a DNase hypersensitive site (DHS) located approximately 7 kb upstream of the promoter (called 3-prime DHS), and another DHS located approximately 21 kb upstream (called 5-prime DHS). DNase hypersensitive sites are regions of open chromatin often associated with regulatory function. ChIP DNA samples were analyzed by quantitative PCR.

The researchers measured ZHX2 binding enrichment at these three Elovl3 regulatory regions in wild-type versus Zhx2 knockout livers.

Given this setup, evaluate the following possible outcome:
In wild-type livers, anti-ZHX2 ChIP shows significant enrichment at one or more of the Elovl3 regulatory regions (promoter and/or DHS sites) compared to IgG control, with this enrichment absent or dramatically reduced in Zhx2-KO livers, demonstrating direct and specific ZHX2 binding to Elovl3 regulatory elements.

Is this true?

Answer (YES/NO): YES